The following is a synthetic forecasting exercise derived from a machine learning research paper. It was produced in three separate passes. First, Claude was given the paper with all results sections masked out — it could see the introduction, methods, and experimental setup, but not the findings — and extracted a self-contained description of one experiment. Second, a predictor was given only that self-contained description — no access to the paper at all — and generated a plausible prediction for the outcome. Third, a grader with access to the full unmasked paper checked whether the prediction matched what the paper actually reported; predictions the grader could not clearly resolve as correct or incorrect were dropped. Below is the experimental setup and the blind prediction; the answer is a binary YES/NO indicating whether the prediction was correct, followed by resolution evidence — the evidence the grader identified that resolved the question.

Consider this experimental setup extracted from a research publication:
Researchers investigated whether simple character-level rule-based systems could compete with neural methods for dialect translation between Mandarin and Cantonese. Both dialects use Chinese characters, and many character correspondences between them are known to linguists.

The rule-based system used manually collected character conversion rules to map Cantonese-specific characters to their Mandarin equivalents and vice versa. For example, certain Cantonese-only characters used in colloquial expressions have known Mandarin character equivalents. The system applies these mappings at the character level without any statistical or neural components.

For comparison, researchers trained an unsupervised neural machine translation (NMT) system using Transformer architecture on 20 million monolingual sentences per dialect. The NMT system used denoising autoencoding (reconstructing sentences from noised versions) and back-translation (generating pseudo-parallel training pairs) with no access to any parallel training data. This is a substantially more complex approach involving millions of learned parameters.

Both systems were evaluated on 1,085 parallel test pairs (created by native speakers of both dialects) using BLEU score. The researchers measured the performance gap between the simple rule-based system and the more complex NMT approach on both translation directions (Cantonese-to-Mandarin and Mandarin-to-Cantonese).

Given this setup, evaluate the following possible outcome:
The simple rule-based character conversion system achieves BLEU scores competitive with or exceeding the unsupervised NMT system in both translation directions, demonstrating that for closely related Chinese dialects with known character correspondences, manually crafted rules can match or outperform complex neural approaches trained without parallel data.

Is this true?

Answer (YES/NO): YES